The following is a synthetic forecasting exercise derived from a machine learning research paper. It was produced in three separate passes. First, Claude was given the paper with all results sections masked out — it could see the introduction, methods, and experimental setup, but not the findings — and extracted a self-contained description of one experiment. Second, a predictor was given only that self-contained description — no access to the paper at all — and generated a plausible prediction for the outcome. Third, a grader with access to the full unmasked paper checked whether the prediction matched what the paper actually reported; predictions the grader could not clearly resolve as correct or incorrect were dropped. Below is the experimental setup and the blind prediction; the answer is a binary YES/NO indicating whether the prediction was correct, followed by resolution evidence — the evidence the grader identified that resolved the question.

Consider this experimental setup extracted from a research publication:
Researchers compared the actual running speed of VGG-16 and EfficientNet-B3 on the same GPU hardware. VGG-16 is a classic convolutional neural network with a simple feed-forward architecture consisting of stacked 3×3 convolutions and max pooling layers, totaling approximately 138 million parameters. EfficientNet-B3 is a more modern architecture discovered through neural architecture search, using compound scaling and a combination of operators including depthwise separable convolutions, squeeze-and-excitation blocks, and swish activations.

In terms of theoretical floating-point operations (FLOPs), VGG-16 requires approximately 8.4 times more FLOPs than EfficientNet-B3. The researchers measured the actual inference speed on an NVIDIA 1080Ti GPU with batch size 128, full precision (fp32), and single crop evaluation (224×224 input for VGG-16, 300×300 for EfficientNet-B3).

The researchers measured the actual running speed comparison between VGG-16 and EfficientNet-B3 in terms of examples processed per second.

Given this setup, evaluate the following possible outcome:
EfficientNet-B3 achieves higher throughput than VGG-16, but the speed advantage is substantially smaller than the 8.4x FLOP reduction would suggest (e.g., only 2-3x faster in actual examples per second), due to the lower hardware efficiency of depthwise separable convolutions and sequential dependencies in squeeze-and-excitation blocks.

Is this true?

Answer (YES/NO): NO